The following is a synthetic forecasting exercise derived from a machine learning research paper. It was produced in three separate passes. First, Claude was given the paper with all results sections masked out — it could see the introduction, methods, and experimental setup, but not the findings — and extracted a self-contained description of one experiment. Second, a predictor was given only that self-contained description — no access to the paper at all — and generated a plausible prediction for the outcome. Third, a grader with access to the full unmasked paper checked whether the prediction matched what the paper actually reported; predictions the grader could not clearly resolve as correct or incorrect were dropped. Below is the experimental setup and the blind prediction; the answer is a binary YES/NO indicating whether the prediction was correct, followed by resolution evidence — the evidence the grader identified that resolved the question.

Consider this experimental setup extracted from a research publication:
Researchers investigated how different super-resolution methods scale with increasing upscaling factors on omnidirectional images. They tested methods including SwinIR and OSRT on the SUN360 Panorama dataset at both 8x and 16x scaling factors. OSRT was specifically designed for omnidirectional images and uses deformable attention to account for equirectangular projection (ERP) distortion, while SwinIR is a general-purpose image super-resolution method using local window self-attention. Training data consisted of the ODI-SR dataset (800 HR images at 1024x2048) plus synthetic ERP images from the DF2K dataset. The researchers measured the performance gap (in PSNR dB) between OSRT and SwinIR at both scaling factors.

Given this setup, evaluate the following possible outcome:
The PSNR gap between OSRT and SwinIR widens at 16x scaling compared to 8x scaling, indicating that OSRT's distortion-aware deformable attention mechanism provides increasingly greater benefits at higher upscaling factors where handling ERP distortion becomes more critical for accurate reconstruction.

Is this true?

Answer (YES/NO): NO